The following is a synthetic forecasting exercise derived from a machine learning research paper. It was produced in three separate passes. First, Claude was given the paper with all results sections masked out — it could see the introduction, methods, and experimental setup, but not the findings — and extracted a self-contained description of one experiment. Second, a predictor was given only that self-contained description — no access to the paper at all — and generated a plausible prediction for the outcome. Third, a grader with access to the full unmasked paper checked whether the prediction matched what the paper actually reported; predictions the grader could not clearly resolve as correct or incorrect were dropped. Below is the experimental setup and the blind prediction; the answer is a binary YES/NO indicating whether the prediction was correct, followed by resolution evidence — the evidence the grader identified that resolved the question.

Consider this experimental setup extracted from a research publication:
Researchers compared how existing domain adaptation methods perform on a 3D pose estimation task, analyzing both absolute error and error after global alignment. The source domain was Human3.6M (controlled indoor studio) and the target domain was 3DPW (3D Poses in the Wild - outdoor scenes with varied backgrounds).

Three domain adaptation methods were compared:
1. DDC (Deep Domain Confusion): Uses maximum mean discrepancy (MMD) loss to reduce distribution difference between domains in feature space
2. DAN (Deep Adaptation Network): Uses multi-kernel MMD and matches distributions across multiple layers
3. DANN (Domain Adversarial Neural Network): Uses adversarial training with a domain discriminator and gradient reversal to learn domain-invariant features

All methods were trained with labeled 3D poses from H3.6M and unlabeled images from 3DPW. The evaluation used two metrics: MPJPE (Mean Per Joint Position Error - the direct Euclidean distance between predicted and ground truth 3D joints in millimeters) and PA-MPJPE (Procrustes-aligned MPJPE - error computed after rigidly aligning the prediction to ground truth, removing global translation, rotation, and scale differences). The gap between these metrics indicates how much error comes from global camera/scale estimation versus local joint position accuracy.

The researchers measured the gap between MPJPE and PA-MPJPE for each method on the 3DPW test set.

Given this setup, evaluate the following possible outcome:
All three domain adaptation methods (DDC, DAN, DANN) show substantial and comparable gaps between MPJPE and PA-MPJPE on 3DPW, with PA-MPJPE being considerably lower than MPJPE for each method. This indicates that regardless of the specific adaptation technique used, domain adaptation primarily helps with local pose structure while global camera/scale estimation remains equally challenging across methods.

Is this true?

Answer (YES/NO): YES